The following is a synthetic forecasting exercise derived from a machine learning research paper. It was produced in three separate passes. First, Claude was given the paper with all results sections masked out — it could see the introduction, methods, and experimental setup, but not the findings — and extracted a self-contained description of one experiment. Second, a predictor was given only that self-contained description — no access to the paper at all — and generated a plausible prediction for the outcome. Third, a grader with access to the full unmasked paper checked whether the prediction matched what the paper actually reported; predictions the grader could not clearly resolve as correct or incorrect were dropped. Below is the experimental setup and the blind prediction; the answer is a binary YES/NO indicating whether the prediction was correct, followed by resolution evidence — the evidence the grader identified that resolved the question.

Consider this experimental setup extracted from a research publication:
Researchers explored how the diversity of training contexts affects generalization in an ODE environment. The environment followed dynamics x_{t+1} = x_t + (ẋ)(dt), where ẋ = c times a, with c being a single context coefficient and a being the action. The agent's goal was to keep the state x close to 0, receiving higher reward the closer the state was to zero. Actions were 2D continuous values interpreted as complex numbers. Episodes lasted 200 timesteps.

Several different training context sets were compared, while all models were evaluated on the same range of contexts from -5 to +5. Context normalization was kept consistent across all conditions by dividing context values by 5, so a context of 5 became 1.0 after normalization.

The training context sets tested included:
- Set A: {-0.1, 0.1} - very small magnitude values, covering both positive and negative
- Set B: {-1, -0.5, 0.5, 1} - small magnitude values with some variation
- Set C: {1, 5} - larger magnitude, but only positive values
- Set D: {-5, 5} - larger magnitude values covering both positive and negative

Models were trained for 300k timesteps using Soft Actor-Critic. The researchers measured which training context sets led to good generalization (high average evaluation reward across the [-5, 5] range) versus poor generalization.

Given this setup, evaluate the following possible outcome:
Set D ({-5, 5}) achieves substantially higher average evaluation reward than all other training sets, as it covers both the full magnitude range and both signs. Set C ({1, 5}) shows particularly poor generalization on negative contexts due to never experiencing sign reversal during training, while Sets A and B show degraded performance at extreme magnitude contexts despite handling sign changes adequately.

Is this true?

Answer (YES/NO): NO